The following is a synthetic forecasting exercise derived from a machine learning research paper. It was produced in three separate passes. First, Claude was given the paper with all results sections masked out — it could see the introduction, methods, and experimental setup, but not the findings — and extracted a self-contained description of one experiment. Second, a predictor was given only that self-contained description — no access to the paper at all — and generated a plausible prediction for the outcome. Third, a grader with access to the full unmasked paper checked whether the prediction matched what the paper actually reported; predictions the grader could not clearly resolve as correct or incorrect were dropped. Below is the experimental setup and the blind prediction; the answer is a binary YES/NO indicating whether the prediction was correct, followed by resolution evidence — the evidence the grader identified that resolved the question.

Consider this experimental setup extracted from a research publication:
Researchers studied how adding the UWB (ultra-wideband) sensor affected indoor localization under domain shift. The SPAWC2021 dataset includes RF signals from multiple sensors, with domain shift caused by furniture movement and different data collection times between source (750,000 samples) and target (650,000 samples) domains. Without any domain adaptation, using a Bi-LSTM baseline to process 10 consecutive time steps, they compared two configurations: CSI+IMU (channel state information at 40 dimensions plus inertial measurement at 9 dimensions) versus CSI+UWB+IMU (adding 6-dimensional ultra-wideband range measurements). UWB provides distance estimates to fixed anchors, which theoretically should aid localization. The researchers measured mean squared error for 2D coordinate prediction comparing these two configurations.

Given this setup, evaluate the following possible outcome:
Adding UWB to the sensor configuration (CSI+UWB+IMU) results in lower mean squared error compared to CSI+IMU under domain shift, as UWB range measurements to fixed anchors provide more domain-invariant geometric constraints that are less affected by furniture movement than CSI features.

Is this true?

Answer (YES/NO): YES